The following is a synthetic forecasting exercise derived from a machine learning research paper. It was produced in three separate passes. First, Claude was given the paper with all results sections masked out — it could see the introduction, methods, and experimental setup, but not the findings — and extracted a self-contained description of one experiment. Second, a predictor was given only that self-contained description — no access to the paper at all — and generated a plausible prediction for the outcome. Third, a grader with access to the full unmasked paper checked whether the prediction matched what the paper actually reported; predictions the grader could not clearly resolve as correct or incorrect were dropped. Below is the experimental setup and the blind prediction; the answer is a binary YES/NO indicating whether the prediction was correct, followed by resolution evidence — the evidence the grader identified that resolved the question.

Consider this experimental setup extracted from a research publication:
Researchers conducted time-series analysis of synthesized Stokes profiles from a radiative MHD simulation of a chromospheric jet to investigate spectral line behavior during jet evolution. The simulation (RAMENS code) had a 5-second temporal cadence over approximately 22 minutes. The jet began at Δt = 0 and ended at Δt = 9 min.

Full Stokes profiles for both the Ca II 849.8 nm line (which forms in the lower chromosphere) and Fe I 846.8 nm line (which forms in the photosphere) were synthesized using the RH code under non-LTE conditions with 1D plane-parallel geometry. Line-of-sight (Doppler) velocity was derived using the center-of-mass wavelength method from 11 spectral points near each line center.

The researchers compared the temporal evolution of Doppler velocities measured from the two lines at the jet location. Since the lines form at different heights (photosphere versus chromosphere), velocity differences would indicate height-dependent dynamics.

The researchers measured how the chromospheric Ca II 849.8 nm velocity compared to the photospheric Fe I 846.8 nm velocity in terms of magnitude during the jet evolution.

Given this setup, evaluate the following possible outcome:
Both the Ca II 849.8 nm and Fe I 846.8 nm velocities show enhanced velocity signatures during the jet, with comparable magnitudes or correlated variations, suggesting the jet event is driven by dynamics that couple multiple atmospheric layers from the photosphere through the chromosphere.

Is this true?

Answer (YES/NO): NO